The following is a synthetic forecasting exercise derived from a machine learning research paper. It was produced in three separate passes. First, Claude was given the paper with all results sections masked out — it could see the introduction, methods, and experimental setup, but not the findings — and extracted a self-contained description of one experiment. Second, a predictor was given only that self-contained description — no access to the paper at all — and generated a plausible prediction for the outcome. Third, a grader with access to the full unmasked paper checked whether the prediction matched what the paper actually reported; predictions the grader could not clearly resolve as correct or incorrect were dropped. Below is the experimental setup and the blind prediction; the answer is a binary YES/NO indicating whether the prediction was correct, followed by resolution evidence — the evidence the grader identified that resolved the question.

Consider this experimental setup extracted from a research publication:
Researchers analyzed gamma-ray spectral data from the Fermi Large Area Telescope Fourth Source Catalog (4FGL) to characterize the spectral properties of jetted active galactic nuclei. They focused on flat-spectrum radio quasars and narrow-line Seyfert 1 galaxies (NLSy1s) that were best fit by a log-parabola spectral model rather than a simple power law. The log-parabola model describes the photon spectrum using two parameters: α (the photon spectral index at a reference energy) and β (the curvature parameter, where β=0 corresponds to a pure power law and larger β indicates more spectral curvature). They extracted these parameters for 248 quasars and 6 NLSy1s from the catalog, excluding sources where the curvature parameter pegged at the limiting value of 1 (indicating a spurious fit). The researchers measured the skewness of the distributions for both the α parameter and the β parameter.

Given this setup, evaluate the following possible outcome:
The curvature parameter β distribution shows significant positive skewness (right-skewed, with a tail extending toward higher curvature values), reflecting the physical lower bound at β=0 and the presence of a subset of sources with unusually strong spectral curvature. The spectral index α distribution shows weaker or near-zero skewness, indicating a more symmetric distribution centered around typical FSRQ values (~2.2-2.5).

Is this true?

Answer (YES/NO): YES